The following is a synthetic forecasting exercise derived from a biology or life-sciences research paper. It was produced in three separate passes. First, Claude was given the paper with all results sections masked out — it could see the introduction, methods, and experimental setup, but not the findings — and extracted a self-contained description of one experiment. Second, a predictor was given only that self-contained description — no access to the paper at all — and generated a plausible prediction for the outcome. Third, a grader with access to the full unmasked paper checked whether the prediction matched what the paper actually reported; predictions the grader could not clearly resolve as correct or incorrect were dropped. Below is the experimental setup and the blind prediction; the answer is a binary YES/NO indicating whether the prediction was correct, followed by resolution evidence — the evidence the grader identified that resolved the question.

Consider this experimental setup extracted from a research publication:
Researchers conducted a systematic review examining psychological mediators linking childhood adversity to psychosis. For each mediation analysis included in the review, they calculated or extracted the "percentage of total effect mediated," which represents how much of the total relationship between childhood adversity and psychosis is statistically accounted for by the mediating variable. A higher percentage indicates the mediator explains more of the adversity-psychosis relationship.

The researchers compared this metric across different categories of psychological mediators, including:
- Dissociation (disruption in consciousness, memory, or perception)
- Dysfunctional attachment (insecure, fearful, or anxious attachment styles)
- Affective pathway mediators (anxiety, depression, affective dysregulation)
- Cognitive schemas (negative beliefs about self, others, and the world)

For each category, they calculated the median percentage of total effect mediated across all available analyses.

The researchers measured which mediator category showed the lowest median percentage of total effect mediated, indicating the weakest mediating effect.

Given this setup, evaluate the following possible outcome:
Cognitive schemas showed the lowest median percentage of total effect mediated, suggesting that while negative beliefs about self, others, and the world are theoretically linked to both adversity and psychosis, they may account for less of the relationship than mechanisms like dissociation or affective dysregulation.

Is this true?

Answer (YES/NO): NO